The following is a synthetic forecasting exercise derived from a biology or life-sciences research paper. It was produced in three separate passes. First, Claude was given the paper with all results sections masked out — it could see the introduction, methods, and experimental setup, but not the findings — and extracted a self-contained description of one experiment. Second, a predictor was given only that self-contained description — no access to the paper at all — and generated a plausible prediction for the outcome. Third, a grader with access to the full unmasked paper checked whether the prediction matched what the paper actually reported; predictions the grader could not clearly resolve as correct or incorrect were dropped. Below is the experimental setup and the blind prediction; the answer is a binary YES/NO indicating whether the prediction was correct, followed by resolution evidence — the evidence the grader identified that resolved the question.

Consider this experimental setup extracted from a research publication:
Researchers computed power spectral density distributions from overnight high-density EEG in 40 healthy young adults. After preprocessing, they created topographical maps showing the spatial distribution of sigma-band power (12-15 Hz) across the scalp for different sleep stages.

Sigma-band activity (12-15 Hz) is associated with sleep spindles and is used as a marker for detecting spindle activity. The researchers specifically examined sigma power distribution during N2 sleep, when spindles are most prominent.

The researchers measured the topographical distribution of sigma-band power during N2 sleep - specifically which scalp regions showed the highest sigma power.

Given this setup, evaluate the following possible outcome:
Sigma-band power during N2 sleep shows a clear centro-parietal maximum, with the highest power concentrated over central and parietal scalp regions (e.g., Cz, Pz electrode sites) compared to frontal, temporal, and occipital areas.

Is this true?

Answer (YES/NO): YES